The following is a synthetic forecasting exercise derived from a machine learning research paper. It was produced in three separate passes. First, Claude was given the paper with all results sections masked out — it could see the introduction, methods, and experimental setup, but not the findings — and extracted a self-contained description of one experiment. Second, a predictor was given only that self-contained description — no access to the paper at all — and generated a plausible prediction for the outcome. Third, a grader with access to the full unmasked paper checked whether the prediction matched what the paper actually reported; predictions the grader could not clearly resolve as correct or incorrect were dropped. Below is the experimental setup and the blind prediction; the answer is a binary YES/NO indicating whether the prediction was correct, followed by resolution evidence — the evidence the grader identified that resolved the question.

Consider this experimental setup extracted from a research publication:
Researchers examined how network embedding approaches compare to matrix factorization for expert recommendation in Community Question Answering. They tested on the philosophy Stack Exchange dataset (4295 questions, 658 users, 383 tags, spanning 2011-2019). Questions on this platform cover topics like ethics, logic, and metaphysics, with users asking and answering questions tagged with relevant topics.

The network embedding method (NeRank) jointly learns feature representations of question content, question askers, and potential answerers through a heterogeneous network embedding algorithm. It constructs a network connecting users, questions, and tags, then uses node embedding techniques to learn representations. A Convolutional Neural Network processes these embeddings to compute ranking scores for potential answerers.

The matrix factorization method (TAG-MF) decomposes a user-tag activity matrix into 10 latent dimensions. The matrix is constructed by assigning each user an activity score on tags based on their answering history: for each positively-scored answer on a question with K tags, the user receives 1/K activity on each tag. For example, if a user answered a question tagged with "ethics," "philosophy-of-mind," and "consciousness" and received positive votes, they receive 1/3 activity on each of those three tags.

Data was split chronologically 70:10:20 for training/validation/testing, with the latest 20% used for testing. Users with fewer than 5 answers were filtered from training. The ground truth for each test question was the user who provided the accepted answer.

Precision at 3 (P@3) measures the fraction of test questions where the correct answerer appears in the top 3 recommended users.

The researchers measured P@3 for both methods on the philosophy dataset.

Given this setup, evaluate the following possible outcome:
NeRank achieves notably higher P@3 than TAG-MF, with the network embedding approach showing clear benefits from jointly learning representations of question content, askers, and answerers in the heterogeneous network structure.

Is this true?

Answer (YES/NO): NO